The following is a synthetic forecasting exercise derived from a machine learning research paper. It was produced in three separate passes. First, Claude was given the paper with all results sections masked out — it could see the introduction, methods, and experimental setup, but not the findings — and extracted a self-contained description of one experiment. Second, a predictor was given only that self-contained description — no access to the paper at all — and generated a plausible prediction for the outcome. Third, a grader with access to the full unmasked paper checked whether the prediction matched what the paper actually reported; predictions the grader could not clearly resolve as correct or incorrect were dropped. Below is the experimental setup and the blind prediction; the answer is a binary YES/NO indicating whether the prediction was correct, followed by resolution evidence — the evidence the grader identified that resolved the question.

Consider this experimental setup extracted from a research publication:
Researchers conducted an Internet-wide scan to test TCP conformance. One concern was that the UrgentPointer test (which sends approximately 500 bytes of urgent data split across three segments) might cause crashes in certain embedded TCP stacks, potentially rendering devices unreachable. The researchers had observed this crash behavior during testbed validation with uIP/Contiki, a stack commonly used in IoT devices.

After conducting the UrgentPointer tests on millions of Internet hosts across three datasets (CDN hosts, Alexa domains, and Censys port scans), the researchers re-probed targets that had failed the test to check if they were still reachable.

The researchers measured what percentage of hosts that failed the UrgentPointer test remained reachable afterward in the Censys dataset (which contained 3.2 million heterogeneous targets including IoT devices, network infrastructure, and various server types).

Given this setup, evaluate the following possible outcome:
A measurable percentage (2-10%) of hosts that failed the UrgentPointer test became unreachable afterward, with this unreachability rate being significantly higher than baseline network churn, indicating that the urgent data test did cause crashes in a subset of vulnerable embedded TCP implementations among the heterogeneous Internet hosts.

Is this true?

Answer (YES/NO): NO